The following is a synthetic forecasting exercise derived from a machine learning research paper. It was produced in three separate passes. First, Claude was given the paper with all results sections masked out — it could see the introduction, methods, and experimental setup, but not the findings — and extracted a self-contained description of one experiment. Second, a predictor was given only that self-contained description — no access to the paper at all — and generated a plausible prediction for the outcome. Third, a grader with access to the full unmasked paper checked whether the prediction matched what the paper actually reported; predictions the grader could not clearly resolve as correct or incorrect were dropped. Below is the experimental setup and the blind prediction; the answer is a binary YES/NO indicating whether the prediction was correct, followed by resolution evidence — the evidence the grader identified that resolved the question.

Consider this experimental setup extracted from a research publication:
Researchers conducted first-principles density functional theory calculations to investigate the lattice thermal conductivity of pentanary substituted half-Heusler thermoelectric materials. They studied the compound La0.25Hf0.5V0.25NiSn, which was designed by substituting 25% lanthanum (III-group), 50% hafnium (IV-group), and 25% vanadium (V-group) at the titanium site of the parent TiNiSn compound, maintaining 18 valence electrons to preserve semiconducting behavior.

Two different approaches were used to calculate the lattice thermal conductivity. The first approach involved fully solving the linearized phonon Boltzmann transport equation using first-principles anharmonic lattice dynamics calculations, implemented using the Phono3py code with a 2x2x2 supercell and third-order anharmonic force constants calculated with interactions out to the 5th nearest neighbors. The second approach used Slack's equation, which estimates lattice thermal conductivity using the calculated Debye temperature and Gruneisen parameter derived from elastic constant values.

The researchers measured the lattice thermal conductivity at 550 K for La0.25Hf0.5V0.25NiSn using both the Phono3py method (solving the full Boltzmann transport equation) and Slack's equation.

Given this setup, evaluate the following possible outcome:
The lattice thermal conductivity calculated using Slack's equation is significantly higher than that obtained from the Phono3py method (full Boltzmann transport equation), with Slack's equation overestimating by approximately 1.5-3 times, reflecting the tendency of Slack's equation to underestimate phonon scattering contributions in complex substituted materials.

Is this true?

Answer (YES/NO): NO